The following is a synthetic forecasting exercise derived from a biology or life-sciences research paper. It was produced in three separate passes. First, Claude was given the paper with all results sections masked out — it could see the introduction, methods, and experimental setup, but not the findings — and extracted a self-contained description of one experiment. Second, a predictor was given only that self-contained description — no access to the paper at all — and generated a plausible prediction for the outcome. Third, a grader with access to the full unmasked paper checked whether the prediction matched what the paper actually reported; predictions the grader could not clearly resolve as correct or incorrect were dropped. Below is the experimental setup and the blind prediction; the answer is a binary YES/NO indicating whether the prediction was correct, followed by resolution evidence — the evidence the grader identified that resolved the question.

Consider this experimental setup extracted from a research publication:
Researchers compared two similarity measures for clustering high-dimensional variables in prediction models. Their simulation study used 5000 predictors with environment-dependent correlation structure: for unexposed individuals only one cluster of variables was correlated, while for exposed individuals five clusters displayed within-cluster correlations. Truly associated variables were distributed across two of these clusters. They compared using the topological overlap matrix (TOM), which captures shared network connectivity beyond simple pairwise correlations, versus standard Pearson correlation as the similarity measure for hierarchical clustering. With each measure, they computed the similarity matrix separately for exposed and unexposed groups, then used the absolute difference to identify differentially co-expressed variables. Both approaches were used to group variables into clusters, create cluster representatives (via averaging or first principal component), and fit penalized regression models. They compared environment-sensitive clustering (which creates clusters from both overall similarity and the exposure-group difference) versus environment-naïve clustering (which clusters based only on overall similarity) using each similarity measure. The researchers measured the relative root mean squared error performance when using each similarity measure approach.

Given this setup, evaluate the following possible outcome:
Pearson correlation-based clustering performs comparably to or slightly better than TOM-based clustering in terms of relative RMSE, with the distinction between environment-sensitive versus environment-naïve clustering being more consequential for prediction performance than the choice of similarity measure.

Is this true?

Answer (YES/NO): NO